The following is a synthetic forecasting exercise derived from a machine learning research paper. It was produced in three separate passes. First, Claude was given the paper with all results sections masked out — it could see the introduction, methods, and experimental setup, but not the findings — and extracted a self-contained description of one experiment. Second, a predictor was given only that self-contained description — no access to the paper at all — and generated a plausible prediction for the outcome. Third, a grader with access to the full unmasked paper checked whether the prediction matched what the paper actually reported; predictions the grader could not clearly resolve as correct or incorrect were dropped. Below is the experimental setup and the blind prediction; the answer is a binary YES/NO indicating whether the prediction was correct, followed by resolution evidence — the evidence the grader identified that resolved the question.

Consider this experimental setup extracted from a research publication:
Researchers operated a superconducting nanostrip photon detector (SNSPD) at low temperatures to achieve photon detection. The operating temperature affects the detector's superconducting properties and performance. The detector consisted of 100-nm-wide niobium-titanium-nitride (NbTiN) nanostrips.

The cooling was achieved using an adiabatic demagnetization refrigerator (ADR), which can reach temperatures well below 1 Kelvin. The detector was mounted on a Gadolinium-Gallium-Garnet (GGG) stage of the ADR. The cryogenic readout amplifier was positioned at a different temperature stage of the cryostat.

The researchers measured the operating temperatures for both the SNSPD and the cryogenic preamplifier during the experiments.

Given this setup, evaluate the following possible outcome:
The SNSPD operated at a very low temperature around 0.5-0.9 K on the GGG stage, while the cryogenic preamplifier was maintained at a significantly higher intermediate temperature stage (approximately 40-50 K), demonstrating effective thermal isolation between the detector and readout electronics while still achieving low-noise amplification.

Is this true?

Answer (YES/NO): NO